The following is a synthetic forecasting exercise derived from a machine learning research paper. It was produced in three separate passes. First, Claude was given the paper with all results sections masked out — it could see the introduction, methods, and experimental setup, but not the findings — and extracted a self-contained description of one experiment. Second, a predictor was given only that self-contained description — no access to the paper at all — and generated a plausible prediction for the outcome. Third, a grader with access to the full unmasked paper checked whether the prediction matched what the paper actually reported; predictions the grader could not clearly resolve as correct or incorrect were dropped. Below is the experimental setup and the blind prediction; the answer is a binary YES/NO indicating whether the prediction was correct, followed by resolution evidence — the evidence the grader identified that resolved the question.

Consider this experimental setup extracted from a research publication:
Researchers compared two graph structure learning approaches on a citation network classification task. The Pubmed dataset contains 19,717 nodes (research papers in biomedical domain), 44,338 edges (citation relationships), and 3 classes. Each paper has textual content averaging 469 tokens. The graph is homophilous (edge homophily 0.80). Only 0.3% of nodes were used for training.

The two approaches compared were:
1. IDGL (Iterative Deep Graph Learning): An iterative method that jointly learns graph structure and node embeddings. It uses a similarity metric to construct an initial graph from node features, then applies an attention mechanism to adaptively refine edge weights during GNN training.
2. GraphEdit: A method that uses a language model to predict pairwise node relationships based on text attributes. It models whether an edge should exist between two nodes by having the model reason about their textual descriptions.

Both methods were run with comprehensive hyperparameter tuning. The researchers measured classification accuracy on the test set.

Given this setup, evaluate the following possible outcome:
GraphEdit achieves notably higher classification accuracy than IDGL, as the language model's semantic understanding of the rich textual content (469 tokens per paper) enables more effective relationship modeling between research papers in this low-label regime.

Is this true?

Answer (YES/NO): NO